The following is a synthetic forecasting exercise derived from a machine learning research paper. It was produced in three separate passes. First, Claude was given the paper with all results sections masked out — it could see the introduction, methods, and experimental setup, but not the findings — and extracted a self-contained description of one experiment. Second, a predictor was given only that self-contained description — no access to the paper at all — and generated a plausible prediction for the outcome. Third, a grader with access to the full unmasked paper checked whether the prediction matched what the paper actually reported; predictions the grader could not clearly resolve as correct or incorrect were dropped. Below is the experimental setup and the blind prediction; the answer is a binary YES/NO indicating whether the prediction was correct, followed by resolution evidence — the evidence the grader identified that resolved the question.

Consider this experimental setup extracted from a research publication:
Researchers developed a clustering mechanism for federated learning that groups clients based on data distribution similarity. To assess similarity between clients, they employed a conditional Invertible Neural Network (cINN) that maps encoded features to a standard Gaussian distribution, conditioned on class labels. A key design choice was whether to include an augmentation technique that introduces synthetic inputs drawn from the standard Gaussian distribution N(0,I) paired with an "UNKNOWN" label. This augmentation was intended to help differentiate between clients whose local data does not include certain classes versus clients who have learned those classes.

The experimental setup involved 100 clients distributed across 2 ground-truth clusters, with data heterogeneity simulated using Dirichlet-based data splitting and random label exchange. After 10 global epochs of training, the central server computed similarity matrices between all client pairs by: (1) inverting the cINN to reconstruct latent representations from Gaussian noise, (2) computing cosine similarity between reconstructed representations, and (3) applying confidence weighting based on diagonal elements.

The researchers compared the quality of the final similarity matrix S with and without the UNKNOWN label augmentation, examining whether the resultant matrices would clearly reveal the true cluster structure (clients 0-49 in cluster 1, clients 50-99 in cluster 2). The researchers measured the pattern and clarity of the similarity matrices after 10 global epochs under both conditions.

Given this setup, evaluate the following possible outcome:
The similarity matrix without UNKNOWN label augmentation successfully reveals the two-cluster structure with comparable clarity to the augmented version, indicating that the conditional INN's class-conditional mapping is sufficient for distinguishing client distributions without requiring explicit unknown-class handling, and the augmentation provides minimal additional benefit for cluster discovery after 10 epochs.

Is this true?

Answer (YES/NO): NO